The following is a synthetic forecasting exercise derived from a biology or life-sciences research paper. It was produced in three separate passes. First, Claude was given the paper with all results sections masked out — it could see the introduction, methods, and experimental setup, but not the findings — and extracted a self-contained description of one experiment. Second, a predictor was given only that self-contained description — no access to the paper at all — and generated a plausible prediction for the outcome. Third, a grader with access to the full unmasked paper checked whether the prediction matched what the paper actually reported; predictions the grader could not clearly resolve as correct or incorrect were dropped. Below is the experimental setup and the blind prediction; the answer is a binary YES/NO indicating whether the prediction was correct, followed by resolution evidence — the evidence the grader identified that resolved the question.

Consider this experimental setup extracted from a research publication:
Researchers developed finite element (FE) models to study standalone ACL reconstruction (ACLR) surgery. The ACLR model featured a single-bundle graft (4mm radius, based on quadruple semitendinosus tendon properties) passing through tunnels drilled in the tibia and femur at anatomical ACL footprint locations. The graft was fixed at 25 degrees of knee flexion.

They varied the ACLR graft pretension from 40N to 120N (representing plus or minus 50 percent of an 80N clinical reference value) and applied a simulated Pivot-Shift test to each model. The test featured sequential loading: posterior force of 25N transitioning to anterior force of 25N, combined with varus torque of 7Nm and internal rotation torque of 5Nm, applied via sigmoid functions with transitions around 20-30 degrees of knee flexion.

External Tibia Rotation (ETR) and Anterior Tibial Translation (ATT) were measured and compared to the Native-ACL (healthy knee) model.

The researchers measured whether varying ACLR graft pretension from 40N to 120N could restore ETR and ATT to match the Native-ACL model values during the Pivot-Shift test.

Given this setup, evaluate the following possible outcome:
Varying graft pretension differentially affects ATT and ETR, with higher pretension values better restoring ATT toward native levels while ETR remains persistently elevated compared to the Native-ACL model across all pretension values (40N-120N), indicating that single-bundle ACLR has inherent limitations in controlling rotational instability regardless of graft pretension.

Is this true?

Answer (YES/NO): NO